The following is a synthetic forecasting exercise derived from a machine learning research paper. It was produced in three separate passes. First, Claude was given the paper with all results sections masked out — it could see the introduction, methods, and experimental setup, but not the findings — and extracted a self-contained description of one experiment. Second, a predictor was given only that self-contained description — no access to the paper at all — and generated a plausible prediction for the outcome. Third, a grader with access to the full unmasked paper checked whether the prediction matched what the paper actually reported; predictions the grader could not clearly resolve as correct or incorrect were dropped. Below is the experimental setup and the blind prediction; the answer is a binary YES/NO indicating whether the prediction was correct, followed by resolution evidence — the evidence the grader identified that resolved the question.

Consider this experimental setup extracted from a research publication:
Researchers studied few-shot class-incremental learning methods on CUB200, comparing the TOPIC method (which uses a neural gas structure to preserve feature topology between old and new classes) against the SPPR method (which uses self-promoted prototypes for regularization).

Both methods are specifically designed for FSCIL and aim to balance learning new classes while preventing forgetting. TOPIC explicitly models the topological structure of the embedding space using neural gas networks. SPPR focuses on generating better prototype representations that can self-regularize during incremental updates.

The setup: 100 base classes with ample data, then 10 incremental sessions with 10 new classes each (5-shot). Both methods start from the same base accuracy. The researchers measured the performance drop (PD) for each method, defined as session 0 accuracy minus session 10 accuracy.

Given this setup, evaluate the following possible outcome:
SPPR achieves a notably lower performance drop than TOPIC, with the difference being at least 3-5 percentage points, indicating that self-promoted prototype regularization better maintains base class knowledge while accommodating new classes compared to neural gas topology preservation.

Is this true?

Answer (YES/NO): YES